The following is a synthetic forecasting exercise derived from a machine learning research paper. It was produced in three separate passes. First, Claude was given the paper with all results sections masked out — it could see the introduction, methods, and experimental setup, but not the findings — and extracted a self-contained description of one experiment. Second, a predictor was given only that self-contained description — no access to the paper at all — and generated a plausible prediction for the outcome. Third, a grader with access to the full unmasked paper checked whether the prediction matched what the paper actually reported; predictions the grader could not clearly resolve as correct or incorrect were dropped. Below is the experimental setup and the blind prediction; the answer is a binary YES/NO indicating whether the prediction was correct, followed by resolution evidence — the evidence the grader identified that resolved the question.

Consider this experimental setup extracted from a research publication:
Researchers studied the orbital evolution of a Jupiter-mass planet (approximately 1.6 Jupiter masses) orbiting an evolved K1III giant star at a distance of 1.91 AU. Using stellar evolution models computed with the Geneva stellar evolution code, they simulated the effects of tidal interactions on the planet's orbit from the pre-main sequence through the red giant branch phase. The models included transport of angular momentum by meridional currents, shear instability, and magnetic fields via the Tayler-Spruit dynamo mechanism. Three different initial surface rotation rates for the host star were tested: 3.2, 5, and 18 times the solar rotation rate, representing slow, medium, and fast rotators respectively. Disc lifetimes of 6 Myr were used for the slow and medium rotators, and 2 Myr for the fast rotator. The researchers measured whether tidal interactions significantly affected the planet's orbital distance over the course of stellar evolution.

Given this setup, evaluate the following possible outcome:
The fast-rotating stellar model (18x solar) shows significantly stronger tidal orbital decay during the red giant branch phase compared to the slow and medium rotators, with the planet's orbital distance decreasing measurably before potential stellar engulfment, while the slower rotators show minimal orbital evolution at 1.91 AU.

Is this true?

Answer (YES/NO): NO